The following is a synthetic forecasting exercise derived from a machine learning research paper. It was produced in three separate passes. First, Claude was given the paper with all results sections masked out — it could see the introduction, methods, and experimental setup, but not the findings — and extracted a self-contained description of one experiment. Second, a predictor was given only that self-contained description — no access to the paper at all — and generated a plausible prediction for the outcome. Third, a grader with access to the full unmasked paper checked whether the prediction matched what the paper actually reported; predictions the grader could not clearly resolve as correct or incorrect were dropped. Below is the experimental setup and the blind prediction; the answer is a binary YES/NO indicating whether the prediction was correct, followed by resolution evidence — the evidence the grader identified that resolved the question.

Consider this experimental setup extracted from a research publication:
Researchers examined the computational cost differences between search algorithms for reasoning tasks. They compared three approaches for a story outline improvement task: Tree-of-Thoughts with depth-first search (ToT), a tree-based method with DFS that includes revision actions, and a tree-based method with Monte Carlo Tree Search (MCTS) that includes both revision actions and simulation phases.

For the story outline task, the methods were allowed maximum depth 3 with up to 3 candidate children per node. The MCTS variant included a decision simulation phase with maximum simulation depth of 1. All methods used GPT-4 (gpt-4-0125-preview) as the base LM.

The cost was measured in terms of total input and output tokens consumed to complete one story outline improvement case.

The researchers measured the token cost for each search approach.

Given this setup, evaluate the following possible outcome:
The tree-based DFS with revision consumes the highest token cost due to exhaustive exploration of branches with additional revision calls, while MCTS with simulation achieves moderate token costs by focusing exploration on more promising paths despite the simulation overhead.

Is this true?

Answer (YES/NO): NO